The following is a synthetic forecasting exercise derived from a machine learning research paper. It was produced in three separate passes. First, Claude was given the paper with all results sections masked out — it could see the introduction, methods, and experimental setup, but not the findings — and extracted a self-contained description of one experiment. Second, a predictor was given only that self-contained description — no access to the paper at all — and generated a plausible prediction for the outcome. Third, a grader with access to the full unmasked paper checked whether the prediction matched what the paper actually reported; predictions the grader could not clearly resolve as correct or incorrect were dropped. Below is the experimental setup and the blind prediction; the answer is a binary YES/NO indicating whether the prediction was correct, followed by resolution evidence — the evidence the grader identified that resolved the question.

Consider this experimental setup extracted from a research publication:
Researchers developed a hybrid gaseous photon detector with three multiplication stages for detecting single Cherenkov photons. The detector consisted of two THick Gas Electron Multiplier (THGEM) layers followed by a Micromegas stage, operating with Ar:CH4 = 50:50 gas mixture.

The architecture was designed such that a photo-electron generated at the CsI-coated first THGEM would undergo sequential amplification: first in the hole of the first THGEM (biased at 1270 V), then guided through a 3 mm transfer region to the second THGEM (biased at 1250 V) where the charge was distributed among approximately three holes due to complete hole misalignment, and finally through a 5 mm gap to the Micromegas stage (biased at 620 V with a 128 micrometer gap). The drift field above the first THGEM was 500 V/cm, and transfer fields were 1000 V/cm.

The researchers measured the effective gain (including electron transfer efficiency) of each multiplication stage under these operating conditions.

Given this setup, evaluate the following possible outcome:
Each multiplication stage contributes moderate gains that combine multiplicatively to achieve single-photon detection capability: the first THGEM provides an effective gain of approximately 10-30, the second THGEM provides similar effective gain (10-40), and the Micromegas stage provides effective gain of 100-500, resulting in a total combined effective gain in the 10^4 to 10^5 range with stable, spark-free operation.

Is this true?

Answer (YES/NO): YES